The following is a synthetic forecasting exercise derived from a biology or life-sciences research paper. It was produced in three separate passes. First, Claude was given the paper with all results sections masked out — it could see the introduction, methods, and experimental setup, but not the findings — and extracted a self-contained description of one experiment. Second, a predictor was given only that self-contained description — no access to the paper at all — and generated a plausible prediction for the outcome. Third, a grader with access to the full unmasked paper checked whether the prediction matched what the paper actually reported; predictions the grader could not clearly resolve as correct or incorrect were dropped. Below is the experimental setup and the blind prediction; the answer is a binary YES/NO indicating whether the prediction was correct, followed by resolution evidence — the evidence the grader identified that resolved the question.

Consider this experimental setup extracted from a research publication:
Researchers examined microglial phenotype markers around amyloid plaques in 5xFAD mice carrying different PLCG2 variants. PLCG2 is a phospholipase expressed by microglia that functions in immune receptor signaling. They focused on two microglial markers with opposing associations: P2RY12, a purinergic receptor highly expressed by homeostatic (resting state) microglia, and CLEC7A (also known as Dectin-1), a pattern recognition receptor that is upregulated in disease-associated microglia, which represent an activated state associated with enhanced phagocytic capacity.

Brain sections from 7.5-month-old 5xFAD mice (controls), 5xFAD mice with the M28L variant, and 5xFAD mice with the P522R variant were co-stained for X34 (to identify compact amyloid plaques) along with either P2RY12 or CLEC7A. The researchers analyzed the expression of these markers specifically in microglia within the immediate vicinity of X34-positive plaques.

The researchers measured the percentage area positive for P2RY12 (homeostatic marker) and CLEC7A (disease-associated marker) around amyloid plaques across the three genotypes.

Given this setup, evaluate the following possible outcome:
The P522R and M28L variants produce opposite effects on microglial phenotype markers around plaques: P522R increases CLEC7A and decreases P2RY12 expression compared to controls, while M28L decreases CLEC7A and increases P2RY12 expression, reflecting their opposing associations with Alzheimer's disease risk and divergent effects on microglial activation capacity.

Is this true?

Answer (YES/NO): NO